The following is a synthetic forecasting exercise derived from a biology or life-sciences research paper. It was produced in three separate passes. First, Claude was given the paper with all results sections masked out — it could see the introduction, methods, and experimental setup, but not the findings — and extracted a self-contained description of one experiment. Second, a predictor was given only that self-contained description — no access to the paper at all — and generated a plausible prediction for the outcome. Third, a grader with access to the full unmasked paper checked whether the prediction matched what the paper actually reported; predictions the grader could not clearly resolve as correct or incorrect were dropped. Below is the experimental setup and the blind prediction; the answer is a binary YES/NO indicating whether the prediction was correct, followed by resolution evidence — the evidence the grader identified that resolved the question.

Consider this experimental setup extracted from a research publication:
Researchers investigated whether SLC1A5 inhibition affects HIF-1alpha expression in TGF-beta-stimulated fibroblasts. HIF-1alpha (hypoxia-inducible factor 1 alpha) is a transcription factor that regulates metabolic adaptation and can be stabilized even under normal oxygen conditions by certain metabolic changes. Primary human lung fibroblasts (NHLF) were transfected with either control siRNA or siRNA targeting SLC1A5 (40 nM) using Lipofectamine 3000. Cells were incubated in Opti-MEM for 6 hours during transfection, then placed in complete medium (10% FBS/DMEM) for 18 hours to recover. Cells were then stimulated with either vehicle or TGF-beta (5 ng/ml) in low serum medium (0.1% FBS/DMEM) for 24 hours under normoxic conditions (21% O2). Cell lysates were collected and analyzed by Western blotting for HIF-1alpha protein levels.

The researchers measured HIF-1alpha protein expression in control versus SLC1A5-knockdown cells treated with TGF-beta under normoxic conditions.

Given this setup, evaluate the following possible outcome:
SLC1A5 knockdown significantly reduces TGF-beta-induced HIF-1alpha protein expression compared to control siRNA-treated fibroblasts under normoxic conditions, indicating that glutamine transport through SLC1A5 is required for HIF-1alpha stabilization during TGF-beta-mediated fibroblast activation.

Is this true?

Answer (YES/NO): YES